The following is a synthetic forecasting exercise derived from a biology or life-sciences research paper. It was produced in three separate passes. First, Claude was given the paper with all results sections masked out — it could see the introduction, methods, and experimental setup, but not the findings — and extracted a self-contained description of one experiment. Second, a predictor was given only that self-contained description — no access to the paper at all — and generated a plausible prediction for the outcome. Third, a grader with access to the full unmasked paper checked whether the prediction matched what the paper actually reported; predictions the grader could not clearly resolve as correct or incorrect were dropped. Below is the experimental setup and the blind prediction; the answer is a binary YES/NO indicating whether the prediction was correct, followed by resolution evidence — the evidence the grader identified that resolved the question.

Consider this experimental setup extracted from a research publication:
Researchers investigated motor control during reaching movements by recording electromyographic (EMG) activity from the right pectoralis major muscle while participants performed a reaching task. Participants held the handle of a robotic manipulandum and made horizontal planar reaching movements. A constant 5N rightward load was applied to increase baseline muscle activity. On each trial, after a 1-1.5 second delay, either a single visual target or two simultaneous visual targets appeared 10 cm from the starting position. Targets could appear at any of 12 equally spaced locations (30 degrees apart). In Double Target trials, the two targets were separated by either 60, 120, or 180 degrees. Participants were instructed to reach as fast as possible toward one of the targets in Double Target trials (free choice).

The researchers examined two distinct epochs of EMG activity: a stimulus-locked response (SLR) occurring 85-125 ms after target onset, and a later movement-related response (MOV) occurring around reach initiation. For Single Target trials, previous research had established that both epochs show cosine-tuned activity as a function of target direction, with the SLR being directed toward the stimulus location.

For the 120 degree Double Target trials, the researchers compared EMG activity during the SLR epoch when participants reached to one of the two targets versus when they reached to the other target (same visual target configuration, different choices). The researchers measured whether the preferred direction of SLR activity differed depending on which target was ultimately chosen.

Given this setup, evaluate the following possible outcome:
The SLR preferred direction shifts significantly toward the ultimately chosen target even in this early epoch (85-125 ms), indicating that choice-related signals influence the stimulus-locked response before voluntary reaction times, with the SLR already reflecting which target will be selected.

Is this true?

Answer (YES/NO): YES